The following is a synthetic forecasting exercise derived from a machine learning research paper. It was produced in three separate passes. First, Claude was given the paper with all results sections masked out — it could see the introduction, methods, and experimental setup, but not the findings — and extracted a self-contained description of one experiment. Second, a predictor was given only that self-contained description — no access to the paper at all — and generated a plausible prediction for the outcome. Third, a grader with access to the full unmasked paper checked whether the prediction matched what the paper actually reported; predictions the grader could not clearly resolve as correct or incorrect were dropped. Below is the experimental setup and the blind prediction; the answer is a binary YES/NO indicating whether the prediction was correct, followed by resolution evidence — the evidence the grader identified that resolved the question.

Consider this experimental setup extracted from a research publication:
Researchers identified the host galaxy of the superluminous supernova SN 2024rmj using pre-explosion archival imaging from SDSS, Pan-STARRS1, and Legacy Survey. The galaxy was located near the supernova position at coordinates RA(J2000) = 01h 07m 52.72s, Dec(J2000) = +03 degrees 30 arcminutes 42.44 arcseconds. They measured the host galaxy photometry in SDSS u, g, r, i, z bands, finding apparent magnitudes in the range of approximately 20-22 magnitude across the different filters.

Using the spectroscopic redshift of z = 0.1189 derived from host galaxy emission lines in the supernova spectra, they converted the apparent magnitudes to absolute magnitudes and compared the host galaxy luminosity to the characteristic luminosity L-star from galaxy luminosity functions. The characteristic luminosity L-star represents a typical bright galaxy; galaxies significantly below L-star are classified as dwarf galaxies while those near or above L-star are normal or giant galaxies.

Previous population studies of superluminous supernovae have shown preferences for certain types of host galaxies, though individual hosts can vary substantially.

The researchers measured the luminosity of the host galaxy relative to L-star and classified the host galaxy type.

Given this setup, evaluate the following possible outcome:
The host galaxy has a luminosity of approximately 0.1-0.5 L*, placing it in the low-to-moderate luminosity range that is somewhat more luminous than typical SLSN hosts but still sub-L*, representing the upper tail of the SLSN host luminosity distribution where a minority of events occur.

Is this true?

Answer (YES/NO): NO